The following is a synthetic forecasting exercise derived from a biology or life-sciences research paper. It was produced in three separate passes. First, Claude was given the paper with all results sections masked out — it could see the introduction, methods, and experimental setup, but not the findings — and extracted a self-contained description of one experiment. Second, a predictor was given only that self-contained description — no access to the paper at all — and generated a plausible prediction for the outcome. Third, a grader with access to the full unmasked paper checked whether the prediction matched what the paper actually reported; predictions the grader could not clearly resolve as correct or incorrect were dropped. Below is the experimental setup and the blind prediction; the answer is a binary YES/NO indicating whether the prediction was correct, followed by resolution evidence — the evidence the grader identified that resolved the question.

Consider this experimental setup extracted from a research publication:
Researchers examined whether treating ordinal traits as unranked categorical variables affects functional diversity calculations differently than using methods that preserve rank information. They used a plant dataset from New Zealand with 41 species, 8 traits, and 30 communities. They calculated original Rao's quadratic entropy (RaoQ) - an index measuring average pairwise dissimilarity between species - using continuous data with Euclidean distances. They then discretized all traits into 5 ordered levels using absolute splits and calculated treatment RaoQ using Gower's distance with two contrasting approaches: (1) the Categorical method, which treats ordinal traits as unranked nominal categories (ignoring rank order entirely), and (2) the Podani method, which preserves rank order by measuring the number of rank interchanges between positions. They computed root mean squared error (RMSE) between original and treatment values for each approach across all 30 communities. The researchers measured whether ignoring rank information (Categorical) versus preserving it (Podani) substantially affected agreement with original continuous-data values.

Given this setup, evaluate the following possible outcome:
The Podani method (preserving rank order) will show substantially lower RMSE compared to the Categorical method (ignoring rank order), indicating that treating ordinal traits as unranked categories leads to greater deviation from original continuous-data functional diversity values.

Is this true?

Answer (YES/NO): NO